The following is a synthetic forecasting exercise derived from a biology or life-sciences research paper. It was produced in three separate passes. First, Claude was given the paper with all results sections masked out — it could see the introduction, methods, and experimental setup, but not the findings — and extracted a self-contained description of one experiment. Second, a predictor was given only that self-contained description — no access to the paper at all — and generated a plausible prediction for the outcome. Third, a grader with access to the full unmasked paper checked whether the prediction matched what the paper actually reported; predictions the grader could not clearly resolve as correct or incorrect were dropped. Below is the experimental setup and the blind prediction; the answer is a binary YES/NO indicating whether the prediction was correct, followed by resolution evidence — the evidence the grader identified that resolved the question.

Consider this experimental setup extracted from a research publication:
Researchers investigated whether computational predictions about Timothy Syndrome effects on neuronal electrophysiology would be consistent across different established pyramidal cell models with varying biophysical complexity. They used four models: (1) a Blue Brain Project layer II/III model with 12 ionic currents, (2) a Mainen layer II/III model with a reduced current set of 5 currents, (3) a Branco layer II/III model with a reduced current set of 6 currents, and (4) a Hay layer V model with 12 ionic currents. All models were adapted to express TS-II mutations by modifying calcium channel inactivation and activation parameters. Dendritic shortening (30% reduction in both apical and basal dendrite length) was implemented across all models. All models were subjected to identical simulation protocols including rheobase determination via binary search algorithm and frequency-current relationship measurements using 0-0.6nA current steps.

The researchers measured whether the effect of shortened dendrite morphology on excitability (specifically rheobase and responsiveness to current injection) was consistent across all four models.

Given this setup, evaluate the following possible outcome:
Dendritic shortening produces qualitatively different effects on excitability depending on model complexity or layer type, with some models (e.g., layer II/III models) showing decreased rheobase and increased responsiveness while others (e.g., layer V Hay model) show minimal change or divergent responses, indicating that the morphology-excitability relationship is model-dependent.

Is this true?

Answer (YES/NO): NO